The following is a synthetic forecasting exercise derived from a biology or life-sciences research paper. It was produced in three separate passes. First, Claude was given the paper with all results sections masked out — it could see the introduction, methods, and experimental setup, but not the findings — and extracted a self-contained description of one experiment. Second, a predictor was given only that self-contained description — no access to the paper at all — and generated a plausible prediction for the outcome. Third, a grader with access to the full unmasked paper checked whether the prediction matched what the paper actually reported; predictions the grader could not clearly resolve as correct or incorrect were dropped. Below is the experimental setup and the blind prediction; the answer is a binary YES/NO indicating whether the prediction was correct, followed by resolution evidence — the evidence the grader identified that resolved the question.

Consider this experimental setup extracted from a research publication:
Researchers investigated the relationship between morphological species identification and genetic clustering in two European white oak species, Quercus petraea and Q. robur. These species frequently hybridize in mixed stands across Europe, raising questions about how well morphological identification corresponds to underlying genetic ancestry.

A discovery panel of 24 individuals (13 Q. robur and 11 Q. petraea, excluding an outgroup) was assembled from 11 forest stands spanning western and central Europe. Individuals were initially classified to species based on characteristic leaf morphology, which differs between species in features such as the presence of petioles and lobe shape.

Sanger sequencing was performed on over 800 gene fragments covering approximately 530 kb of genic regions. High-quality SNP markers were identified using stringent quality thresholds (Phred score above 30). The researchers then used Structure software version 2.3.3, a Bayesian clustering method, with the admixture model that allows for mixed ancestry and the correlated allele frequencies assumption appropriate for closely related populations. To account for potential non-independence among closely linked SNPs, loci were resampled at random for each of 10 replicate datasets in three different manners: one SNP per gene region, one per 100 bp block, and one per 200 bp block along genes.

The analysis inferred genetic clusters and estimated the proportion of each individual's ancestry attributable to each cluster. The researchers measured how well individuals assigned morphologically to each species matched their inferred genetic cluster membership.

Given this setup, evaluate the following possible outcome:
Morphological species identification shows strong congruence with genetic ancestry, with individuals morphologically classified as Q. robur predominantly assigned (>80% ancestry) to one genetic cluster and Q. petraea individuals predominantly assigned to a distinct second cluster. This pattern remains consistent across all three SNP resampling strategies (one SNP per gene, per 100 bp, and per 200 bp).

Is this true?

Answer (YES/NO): NO